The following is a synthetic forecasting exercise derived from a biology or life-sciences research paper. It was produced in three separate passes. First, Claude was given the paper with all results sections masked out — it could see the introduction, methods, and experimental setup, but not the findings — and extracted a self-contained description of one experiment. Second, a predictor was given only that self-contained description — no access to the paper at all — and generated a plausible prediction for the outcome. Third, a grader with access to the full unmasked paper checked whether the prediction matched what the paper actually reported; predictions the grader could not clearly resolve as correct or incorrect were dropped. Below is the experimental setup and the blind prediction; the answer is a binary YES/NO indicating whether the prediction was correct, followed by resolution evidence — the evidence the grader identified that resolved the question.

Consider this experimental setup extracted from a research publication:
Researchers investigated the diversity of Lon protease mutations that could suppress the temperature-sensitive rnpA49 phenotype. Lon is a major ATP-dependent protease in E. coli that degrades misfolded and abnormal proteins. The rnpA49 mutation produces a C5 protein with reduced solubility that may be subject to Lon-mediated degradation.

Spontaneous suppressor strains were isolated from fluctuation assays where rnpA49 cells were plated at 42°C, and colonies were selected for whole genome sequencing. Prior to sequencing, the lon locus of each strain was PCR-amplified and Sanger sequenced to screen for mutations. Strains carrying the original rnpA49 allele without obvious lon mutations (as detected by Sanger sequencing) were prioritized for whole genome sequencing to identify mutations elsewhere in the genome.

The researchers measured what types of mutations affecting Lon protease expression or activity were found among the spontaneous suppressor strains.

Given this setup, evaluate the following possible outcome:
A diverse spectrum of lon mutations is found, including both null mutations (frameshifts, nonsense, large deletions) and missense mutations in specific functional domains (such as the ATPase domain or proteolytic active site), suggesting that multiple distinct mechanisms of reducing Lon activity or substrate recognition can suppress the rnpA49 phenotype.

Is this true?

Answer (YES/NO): NO